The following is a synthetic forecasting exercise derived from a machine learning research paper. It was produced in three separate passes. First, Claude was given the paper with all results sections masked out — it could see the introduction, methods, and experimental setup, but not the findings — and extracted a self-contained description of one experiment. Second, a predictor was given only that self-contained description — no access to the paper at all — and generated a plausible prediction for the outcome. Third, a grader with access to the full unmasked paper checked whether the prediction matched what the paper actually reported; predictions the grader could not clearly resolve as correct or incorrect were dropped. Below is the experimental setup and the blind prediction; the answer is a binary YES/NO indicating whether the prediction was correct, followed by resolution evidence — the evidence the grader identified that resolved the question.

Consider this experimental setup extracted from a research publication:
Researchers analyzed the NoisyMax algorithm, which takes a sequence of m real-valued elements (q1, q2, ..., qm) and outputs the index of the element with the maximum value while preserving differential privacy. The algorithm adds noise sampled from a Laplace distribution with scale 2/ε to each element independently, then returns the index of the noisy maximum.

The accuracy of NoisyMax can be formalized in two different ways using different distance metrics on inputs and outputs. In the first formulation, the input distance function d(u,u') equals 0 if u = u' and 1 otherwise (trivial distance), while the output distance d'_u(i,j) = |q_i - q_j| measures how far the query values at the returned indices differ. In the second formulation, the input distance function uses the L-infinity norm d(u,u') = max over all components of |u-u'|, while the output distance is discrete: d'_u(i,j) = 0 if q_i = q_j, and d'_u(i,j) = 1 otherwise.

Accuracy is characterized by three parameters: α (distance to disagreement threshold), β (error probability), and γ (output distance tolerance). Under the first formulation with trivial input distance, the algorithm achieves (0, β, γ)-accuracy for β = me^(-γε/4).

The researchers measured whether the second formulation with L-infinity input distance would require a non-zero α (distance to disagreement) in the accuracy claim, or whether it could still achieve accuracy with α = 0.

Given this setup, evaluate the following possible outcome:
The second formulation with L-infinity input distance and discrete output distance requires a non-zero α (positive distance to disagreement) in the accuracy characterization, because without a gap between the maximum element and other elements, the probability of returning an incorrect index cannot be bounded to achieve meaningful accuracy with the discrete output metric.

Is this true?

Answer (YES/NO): YES